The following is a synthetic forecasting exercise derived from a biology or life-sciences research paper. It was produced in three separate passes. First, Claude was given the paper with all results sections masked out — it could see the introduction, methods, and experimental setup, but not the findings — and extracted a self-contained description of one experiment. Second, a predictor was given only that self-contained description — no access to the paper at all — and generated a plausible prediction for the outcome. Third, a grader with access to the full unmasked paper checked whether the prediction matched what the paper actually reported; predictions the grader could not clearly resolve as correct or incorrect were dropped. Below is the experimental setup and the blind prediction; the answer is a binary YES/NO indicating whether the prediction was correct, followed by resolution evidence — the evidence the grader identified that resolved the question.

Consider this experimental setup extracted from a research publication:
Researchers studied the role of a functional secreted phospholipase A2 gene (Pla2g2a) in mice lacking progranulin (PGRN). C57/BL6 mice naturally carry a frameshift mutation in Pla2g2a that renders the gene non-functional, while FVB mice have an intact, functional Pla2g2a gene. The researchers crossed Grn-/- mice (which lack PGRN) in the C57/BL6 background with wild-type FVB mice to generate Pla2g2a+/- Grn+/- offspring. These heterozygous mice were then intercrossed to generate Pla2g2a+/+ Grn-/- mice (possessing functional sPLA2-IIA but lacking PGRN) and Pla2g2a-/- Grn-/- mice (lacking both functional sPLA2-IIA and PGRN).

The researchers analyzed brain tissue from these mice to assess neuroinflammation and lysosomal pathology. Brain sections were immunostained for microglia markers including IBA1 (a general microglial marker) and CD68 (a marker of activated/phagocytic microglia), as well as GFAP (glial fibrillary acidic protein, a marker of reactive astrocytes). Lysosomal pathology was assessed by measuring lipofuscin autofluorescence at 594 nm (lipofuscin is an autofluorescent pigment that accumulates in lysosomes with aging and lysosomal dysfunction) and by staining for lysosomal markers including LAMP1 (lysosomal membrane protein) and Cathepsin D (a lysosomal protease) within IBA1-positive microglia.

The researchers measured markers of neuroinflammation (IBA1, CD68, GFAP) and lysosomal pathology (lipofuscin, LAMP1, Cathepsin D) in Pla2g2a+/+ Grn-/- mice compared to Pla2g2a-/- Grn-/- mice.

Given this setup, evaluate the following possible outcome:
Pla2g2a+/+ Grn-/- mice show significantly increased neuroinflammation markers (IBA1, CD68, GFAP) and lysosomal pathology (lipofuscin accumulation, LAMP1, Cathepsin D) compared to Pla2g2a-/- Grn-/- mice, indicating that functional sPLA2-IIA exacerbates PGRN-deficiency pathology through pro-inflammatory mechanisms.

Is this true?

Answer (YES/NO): YES